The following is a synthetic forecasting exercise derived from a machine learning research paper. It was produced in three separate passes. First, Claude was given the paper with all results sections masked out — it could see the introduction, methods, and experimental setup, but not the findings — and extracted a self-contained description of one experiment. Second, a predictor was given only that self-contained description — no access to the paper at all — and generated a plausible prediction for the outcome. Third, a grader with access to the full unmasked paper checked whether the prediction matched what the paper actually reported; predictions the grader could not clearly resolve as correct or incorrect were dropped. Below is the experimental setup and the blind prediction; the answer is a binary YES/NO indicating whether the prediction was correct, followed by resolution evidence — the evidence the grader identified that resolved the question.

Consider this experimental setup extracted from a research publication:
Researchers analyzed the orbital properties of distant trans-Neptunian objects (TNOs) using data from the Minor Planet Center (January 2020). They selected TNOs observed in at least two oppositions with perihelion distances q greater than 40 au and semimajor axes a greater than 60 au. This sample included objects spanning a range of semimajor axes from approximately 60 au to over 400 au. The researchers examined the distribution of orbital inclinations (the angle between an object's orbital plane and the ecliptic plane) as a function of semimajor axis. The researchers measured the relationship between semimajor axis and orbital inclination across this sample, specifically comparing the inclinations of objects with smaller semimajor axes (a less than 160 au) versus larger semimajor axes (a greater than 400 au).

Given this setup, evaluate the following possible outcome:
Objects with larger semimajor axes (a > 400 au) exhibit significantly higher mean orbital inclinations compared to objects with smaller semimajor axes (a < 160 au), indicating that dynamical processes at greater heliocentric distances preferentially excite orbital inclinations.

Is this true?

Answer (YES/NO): NO